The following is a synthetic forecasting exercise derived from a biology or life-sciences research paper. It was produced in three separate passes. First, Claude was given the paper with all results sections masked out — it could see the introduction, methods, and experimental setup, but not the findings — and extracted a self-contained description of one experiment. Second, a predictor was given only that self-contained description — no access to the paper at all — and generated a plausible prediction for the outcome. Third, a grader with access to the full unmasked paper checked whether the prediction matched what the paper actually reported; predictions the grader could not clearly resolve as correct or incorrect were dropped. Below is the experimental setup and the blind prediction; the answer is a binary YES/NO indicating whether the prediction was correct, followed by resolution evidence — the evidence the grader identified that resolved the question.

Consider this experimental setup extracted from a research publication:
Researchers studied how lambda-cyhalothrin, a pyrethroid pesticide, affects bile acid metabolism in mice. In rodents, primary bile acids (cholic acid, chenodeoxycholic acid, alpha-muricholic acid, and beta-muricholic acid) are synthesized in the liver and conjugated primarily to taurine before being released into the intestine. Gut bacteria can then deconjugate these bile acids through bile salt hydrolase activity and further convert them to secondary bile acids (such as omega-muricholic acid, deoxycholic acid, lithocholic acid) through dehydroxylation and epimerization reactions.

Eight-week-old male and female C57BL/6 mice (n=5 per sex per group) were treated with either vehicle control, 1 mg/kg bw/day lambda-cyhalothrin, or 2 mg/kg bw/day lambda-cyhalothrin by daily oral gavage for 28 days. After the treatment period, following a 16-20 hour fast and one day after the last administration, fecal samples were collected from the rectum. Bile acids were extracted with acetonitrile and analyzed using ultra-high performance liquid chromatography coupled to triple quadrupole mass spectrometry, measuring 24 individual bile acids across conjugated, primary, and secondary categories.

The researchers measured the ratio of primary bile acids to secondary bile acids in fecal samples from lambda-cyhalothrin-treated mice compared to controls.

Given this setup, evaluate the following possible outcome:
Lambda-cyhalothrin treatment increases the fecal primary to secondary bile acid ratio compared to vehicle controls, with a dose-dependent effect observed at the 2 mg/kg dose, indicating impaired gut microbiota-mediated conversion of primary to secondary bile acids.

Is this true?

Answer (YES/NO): NO